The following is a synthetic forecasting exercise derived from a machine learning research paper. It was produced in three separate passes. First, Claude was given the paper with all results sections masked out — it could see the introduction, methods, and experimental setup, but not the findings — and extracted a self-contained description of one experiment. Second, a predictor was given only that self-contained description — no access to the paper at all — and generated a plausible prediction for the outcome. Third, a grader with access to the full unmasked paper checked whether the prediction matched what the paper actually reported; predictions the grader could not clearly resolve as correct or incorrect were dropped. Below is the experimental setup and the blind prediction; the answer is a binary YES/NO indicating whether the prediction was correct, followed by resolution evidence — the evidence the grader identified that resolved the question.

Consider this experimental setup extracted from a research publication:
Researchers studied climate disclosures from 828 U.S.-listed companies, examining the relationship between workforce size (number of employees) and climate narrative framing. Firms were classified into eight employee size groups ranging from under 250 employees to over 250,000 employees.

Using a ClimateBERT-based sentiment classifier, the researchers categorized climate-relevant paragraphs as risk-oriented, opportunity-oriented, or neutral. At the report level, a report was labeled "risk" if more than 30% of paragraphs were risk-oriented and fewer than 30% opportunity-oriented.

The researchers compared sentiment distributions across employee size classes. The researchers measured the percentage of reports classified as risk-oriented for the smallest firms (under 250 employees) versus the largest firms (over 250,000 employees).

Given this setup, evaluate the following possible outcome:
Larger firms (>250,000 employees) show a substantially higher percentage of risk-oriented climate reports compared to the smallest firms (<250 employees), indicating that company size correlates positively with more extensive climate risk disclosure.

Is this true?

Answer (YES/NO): YES